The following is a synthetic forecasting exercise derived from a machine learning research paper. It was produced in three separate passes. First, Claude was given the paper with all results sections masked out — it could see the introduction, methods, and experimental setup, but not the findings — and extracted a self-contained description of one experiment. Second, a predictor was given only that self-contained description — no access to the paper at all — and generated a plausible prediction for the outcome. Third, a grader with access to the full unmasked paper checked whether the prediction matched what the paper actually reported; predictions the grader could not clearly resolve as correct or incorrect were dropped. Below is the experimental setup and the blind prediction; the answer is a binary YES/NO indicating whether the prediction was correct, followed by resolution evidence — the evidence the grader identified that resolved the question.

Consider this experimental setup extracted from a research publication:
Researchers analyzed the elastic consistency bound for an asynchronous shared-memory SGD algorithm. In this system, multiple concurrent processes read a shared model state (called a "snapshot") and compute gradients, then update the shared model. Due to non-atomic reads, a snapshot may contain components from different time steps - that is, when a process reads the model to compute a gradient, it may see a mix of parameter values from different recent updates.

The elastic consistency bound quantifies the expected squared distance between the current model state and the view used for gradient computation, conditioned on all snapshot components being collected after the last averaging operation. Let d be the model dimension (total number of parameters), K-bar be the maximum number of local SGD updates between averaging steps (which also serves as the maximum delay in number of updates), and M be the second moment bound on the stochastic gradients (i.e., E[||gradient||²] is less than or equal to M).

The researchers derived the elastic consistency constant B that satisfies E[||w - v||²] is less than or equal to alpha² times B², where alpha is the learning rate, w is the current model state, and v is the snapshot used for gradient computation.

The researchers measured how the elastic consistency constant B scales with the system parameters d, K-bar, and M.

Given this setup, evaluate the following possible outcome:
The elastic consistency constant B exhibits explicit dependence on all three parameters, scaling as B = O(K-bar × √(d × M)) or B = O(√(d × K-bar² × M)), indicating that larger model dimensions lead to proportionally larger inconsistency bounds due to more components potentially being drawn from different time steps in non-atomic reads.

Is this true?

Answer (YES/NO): NO